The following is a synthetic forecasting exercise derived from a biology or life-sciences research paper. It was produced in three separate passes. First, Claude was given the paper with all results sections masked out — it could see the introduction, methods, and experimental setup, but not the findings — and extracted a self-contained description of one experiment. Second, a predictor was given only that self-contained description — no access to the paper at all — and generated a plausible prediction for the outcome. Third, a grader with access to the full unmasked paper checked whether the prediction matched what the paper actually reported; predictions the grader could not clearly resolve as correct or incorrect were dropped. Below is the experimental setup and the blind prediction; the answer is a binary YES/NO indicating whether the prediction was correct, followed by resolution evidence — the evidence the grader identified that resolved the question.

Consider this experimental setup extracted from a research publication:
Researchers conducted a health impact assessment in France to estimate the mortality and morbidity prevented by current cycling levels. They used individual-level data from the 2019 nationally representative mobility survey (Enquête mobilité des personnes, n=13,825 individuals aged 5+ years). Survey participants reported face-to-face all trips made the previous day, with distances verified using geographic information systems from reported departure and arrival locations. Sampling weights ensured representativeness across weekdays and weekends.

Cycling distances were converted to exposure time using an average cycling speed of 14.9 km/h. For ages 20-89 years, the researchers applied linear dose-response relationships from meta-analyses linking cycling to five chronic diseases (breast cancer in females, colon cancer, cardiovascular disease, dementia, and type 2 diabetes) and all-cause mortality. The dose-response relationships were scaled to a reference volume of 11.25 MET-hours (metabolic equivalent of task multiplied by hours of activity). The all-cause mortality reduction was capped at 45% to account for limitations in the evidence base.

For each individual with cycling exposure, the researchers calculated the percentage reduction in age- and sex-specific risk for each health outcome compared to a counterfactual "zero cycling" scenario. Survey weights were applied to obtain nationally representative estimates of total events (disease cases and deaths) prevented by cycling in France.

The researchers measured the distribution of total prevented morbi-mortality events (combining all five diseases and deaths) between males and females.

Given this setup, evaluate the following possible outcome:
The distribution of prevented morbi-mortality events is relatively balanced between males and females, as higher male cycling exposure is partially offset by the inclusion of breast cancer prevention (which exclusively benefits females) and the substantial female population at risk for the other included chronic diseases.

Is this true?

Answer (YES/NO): NO